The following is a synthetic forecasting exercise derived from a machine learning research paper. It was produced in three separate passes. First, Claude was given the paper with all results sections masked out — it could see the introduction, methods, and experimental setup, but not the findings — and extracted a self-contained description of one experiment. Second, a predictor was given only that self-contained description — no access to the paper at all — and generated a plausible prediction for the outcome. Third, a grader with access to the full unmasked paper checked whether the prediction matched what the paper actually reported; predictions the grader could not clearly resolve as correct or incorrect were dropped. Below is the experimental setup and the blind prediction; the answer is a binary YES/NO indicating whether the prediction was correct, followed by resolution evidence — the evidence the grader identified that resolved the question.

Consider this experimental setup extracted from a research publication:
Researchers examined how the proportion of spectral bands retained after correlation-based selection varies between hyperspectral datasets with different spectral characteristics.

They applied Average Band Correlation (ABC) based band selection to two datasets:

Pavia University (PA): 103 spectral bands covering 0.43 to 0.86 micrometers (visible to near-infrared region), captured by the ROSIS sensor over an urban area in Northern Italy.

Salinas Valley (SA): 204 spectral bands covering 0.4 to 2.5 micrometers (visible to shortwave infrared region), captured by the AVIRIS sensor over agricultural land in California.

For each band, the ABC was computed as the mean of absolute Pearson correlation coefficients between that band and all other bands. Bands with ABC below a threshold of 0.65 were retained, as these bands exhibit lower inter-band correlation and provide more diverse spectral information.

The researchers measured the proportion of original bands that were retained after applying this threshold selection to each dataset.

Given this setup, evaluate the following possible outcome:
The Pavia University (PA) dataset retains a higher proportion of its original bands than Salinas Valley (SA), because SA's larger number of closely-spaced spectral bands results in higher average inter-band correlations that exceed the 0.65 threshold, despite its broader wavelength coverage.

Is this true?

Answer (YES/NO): YES